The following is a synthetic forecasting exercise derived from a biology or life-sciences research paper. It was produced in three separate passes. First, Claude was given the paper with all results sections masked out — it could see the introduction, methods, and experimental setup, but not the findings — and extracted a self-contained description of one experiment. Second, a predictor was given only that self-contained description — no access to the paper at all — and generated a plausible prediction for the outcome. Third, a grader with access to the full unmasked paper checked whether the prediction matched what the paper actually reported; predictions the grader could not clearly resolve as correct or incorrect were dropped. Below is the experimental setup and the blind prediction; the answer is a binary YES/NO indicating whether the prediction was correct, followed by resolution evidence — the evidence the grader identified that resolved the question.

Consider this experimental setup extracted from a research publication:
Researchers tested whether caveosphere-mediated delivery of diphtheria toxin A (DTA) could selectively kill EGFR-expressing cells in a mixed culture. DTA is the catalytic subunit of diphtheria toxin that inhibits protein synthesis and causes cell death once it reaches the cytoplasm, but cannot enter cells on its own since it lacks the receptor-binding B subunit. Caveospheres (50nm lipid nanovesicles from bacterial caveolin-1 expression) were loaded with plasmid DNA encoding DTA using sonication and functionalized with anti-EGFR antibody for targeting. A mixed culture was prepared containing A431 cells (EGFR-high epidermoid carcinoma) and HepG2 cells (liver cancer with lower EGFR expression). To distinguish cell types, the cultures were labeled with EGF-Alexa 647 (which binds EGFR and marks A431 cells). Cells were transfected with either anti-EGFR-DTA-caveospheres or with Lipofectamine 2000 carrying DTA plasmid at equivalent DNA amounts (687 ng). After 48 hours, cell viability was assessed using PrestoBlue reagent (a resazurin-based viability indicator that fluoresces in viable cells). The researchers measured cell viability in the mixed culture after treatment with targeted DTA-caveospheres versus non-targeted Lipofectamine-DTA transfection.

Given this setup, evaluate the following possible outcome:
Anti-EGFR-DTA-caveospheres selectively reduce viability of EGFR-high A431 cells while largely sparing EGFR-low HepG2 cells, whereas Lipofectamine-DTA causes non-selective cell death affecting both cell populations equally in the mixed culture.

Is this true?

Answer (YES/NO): YES